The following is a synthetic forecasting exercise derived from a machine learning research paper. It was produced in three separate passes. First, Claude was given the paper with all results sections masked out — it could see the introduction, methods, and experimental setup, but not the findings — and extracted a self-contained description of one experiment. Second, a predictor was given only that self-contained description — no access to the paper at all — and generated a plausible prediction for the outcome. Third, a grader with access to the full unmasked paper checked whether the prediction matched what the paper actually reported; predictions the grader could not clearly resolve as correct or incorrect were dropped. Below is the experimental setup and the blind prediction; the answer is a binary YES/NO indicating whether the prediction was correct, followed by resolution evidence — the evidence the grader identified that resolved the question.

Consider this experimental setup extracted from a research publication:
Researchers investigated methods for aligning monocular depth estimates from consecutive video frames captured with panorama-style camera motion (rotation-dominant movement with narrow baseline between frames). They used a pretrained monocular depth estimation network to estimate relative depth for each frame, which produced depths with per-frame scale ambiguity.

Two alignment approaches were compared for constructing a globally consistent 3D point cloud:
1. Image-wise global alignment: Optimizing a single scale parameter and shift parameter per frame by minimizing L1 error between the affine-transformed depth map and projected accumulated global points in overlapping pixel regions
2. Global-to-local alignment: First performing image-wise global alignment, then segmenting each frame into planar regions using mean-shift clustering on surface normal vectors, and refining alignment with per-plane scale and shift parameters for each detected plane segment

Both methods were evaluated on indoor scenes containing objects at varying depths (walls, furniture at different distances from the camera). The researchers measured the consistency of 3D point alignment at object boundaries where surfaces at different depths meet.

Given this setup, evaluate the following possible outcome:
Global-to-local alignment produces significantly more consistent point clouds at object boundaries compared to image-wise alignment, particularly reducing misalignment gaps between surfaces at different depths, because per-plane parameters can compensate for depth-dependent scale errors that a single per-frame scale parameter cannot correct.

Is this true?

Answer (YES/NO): YES